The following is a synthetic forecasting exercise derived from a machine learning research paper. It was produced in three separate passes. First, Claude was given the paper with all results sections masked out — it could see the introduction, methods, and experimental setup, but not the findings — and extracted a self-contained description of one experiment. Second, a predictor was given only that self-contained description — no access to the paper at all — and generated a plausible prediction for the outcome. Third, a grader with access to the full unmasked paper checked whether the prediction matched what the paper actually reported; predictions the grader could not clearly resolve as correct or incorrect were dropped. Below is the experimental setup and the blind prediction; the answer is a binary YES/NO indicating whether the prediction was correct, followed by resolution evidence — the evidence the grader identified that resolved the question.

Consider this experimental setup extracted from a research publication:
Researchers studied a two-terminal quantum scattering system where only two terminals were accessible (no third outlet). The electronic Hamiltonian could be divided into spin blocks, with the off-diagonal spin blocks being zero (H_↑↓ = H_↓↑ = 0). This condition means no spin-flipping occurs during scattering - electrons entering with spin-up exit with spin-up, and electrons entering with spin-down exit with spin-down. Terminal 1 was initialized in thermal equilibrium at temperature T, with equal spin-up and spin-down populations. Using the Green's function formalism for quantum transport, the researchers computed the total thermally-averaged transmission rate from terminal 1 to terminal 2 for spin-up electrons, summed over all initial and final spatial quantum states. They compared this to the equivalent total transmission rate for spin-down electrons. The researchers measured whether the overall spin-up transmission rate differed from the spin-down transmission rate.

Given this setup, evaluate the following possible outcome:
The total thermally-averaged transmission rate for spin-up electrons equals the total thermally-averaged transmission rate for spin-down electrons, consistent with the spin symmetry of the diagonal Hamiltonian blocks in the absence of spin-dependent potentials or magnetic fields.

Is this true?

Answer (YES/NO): NO